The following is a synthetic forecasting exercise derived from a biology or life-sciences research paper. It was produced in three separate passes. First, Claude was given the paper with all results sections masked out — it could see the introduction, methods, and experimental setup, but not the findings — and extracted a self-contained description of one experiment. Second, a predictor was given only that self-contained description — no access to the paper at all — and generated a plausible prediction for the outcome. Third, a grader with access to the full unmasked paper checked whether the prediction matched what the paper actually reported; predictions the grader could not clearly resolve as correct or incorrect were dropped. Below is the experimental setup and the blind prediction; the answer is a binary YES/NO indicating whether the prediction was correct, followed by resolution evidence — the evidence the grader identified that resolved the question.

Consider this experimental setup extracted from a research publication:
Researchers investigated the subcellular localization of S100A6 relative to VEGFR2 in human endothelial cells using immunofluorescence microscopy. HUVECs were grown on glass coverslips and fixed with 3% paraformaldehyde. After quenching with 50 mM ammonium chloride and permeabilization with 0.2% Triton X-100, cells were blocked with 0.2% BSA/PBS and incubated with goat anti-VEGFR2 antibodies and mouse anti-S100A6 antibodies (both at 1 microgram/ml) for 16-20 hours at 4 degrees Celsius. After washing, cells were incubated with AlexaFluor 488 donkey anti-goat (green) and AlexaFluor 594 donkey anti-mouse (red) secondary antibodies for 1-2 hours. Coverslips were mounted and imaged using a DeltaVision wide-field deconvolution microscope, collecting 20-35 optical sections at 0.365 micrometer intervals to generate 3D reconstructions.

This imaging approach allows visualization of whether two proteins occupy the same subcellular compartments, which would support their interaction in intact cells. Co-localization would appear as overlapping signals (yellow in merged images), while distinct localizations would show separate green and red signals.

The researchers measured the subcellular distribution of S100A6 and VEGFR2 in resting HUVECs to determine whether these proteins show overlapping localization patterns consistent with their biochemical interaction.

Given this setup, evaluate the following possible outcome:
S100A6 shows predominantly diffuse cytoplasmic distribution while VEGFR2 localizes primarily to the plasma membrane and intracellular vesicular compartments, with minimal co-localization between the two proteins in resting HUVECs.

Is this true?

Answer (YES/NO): NO